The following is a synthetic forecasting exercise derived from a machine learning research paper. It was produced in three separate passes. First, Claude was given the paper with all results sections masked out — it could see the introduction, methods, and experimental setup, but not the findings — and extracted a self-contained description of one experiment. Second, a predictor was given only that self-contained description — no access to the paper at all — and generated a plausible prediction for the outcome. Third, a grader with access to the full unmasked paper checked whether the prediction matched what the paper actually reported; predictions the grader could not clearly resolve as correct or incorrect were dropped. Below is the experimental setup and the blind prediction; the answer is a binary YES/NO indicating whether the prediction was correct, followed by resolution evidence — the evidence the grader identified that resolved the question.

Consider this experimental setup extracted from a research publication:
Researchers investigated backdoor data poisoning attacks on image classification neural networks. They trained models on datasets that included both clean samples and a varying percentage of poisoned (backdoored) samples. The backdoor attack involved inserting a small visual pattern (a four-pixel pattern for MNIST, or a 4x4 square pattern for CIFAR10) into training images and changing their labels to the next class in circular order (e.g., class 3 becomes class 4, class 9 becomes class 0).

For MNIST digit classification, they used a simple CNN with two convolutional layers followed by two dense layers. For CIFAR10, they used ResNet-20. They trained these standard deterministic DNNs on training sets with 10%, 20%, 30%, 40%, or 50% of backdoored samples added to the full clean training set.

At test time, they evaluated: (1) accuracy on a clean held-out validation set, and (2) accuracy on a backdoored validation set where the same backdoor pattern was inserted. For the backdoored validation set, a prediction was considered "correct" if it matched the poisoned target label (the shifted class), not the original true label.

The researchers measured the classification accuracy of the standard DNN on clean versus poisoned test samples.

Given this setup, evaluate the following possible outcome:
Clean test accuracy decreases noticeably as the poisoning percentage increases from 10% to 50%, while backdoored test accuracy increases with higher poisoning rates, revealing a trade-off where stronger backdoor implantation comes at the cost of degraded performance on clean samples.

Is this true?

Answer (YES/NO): NO